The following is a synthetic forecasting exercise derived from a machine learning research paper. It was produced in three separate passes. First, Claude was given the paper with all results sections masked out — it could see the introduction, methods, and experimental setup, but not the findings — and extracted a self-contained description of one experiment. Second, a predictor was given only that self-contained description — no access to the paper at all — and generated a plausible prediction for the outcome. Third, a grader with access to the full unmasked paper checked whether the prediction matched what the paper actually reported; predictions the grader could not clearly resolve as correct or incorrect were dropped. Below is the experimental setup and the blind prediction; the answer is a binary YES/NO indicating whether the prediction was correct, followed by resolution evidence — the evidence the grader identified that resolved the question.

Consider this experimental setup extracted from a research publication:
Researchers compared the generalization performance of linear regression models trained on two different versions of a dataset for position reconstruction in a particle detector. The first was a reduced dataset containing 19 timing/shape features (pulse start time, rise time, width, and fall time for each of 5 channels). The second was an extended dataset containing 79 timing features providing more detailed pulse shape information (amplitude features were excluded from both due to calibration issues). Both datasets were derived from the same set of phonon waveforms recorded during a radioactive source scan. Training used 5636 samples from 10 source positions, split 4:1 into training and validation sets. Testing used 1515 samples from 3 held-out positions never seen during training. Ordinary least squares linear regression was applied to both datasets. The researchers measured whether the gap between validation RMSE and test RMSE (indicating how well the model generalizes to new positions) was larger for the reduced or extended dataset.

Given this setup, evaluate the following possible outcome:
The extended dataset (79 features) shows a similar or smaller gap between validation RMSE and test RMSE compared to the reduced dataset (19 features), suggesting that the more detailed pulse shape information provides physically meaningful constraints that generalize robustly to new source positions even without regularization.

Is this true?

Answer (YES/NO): YES